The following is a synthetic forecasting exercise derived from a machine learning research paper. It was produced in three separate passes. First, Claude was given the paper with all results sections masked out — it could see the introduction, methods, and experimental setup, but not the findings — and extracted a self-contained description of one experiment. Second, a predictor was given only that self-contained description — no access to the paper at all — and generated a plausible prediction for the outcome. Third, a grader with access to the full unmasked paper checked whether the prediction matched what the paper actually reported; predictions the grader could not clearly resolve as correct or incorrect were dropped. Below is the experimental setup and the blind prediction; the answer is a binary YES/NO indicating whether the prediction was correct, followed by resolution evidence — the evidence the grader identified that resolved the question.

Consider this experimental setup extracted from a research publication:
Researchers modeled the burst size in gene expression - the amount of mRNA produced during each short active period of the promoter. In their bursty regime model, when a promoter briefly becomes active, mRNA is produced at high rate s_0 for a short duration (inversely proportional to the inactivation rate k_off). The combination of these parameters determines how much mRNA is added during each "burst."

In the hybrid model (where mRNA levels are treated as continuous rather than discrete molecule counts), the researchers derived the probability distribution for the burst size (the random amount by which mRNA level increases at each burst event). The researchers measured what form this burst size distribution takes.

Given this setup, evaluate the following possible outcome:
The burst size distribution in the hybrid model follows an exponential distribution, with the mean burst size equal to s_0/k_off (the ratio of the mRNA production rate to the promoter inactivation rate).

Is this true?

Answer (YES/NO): YES